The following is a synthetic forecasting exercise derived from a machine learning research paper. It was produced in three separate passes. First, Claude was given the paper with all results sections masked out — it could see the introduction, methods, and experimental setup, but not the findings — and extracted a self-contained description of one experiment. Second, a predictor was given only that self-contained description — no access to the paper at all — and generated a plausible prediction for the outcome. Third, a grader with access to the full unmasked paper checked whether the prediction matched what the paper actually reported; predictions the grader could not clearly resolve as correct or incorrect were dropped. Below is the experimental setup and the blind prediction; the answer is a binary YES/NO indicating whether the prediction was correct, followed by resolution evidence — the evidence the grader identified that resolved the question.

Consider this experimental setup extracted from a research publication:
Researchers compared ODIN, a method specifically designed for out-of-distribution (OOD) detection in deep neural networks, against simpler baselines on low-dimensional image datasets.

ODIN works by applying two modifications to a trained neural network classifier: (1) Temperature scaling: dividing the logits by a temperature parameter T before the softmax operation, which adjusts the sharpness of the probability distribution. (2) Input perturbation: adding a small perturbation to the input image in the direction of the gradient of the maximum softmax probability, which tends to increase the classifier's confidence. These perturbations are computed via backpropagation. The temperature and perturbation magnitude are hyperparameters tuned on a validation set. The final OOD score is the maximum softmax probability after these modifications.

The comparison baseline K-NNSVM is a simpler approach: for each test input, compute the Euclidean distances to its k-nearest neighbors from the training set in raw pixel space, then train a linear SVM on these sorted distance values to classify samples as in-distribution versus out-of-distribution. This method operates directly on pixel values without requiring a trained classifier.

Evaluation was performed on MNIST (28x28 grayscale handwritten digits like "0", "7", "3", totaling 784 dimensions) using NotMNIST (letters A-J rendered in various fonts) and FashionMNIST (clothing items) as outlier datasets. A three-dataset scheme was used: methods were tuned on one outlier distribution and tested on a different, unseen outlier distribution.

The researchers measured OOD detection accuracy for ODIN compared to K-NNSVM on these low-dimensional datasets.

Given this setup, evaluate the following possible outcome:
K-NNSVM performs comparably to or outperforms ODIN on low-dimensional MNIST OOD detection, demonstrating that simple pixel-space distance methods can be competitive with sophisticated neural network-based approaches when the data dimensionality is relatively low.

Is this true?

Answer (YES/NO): YES